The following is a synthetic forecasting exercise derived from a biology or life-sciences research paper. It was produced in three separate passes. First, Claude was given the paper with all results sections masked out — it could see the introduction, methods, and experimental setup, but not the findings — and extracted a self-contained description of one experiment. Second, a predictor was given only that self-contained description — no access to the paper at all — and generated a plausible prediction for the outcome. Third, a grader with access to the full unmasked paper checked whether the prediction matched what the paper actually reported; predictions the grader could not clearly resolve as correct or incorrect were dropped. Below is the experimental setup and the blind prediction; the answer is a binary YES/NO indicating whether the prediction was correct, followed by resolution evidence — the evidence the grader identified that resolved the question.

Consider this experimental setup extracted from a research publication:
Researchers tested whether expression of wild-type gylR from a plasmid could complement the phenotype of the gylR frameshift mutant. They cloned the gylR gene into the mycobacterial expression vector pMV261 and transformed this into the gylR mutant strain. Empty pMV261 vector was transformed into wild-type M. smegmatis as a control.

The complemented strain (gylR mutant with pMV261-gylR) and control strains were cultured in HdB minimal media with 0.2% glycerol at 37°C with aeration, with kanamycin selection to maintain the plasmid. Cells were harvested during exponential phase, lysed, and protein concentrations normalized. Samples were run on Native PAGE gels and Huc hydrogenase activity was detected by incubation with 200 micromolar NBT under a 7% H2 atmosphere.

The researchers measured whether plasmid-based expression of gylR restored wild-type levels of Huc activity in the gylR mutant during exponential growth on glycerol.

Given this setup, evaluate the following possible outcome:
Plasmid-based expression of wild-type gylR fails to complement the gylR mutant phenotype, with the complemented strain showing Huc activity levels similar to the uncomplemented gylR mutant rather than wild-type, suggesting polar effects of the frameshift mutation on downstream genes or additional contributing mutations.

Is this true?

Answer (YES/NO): NO